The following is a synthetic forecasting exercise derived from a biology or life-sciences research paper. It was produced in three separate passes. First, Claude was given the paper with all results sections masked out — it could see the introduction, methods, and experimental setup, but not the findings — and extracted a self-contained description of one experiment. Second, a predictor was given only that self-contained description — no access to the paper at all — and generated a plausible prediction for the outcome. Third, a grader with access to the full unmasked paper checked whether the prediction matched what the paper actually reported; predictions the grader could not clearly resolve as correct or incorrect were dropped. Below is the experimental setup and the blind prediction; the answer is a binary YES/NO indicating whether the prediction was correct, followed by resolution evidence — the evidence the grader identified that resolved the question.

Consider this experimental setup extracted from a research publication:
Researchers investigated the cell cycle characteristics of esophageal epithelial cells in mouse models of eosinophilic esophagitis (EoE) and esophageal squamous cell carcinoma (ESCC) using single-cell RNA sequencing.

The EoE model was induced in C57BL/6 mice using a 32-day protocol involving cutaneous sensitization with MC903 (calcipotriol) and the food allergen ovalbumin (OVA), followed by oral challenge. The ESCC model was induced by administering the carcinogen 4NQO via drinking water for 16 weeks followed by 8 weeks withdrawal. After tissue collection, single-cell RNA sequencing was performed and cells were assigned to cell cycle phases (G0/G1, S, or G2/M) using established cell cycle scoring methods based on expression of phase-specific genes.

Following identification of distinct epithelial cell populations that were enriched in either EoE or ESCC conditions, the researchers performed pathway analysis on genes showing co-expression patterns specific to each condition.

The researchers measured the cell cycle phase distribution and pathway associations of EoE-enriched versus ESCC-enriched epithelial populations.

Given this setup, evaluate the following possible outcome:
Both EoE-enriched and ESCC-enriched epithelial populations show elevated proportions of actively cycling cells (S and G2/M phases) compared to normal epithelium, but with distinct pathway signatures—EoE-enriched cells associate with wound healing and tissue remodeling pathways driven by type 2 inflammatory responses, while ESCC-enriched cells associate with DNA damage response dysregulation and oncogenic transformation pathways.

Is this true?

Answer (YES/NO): NO